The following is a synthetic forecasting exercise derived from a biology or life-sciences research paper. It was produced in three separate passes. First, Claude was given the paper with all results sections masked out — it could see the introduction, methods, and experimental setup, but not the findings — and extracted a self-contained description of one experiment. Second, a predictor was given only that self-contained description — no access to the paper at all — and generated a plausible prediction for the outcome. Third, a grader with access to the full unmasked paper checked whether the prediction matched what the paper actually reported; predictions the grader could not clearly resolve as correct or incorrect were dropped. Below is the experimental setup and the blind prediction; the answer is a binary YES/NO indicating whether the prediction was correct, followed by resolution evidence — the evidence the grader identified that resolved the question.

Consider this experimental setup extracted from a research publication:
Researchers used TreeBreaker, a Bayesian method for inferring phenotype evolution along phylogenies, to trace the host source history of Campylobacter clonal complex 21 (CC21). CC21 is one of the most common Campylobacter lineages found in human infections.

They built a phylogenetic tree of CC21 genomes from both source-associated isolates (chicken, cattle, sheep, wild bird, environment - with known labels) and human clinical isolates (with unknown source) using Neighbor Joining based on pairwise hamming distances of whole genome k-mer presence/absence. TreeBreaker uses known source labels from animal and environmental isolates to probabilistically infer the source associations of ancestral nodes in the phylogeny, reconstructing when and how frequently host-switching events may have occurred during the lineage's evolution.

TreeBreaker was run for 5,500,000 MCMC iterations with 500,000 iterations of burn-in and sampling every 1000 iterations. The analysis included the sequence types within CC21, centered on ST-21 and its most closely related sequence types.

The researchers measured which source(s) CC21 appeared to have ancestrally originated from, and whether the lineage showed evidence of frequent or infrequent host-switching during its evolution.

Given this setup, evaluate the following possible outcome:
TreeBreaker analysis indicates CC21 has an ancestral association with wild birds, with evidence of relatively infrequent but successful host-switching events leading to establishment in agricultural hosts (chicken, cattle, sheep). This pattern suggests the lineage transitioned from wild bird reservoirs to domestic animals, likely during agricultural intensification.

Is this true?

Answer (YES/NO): NO